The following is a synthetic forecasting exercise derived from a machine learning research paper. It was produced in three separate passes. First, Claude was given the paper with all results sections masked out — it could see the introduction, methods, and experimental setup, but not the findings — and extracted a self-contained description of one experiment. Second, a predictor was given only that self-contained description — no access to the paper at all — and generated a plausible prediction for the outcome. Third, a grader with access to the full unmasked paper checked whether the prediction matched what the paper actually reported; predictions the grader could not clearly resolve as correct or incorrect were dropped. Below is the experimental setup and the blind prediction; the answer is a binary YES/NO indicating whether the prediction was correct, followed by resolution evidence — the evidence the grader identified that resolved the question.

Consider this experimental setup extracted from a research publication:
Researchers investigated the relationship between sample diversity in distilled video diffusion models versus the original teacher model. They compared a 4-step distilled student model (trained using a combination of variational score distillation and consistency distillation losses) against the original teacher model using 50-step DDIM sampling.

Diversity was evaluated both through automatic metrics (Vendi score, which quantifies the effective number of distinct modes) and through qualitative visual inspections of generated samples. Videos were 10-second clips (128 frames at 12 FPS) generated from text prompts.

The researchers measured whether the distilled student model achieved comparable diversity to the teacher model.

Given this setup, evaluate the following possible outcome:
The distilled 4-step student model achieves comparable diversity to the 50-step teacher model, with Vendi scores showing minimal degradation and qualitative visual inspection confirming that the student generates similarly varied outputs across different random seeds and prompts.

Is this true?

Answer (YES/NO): NO